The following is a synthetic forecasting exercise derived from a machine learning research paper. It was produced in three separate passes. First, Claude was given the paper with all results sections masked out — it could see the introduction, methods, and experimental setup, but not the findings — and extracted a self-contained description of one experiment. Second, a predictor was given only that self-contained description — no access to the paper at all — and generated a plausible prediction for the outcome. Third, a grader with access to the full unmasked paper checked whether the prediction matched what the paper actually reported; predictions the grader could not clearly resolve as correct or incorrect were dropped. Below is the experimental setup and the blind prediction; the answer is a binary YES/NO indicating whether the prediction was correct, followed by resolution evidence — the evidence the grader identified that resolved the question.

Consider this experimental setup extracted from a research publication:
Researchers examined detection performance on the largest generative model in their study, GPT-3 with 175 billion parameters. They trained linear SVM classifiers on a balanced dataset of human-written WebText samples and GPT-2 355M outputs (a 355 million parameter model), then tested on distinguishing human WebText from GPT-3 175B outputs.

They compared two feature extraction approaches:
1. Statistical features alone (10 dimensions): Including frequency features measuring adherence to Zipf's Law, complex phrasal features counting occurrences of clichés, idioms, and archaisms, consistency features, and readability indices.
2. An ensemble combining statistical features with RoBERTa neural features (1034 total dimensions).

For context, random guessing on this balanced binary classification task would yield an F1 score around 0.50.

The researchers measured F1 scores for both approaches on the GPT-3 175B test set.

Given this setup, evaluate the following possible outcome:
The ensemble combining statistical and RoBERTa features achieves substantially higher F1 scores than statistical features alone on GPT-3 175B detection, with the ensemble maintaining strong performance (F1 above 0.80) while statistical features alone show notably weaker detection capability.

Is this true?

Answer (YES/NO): NO